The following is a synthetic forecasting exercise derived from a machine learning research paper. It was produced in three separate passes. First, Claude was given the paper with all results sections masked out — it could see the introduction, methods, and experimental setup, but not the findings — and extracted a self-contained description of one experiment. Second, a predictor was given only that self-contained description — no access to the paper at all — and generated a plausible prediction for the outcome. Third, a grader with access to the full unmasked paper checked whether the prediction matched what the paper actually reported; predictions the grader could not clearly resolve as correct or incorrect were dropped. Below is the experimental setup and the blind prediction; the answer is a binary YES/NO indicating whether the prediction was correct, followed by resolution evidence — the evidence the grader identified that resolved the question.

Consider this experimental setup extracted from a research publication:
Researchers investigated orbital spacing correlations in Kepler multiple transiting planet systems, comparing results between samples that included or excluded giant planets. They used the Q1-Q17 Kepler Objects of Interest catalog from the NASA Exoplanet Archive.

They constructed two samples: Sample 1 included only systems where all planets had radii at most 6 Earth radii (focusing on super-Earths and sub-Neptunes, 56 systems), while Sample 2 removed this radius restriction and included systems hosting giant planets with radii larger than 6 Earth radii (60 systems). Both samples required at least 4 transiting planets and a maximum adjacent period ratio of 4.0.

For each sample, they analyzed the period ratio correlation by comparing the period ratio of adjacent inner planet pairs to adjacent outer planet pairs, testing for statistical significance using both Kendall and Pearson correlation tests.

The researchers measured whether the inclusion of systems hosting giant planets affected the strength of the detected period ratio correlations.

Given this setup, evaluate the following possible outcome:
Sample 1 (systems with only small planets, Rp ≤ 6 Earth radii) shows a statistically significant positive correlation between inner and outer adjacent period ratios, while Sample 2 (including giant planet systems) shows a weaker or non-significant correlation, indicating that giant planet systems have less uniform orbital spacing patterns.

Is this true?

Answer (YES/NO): NO